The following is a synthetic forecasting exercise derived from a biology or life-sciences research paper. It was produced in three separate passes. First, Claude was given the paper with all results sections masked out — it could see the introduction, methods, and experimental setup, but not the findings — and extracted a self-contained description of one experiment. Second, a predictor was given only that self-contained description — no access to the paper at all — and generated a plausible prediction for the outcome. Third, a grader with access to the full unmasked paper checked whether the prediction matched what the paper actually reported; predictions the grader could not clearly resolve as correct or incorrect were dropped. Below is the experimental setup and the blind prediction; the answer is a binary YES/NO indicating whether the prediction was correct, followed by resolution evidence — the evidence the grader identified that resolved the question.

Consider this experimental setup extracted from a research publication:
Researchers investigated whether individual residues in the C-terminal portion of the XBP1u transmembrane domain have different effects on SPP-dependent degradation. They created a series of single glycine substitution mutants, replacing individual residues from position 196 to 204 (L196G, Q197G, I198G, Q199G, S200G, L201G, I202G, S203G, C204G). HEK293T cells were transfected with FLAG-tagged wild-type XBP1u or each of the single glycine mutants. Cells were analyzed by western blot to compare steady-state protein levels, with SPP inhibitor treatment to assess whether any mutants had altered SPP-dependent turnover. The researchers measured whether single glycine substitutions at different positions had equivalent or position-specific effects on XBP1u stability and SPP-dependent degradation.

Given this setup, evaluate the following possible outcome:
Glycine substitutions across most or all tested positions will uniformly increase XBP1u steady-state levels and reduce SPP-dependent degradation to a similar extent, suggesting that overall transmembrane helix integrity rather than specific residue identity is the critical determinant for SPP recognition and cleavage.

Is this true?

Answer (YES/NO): NO